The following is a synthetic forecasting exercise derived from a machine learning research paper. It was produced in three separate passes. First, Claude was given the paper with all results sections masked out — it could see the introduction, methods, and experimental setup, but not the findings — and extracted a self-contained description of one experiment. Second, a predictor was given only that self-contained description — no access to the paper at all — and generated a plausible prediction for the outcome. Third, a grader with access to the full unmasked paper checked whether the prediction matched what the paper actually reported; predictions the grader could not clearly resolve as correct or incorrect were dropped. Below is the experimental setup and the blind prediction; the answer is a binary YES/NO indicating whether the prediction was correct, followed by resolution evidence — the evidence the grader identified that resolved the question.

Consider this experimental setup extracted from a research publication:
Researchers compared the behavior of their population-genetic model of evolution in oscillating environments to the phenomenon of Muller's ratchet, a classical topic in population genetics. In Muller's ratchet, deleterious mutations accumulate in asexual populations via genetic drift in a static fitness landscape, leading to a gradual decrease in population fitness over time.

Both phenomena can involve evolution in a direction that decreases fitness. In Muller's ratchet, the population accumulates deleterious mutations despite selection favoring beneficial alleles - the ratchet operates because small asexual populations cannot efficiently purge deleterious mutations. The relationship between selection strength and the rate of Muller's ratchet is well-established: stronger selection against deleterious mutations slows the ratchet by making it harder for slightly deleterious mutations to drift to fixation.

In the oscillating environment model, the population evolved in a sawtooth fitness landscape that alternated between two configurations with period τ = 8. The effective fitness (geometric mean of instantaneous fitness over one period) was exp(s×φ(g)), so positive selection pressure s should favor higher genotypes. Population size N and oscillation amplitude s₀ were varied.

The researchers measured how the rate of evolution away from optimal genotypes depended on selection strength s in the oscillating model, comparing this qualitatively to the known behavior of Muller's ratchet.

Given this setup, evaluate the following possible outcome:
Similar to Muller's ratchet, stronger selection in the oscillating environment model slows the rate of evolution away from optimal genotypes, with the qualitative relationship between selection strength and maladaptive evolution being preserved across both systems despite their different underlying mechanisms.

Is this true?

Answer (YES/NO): NO